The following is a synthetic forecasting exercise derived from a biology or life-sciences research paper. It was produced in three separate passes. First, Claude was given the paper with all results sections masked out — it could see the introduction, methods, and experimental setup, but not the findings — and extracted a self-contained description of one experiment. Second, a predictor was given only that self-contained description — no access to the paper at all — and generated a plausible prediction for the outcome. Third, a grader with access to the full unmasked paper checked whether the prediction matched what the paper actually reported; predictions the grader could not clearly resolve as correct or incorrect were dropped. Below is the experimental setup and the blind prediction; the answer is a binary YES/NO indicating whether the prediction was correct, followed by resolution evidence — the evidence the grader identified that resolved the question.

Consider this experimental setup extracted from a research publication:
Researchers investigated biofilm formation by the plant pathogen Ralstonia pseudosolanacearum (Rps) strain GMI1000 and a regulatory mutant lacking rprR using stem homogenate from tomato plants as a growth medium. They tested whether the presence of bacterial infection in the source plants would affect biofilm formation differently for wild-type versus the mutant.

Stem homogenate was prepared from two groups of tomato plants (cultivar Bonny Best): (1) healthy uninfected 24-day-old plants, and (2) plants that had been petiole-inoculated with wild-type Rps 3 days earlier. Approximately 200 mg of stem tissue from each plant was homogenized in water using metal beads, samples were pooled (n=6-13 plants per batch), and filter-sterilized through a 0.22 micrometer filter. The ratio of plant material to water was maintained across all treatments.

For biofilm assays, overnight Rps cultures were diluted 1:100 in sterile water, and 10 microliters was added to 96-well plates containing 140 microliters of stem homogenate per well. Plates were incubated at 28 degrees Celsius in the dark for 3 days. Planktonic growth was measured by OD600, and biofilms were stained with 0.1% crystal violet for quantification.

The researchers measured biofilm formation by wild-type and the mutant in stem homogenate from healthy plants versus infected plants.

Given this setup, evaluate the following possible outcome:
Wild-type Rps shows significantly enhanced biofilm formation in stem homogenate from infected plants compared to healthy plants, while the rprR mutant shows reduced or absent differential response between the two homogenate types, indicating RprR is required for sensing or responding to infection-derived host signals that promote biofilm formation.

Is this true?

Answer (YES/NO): NO